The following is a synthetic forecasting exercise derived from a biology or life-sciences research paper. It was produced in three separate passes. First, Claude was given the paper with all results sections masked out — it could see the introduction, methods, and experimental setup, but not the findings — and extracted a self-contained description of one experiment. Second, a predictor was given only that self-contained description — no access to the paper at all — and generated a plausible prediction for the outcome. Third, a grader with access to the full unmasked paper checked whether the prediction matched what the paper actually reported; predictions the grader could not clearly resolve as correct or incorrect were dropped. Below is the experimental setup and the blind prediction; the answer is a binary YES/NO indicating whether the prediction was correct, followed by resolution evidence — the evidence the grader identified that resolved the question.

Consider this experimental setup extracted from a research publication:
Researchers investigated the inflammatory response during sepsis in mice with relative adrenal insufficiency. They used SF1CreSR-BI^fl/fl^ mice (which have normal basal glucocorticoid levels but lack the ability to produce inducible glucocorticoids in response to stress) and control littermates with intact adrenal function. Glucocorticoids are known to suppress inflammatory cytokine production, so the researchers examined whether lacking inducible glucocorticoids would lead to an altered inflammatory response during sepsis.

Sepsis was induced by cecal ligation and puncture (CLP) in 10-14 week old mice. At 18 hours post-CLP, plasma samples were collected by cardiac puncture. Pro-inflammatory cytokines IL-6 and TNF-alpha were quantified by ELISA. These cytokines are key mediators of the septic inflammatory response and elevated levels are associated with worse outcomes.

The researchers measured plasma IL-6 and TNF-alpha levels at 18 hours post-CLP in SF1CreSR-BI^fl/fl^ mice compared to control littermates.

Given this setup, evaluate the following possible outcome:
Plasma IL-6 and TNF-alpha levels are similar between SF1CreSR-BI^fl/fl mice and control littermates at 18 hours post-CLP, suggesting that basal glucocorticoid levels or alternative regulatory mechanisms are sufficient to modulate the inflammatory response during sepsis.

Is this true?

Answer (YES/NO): NO